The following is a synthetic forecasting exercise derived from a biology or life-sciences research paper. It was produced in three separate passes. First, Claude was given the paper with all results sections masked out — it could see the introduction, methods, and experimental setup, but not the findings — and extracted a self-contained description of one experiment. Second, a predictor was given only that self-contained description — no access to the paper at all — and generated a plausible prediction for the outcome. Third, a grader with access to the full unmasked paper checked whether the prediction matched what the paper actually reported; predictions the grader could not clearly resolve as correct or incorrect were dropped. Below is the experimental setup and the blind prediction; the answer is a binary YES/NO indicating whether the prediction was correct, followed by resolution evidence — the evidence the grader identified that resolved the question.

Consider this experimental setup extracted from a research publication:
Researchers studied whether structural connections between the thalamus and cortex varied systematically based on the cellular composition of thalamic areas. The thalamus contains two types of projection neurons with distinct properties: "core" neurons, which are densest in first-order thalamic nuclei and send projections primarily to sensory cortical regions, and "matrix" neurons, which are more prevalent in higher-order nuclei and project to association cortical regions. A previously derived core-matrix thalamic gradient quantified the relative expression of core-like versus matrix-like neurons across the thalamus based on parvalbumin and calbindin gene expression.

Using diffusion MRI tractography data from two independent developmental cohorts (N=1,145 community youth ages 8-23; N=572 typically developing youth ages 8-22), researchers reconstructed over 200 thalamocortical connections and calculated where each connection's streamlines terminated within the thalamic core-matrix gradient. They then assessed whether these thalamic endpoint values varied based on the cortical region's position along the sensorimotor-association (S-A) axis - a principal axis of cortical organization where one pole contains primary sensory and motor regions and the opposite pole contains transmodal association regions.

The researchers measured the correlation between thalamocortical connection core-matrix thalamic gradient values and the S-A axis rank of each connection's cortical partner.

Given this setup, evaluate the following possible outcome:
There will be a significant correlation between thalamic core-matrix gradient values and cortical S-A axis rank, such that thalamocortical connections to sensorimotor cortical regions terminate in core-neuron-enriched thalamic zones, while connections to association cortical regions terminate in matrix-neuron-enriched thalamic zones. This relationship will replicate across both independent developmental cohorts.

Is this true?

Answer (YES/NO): YES